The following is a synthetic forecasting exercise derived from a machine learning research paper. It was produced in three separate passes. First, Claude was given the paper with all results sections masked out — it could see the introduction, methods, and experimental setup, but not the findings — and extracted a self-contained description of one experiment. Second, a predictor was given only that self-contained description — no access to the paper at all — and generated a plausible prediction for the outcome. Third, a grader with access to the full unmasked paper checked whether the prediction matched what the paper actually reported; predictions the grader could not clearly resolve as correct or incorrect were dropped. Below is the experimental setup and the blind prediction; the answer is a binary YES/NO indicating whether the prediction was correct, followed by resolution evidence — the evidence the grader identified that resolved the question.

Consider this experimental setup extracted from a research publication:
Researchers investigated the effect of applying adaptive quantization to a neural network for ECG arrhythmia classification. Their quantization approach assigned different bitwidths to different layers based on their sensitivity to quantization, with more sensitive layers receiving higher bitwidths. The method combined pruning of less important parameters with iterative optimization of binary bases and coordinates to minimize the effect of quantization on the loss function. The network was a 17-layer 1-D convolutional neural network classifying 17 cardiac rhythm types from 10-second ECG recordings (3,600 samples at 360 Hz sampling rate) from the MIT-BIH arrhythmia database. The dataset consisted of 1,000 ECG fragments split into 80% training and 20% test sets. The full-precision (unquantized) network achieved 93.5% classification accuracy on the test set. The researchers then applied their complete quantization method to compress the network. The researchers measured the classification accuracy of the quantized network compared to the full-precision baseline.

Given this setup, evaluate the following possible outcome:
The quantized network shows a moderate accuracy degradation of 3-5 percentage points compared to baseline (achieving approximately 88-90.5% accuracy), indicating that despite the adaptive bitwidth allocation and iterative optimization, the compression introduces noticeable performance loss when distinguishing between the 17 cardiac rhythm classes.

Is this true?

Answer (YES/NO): NO